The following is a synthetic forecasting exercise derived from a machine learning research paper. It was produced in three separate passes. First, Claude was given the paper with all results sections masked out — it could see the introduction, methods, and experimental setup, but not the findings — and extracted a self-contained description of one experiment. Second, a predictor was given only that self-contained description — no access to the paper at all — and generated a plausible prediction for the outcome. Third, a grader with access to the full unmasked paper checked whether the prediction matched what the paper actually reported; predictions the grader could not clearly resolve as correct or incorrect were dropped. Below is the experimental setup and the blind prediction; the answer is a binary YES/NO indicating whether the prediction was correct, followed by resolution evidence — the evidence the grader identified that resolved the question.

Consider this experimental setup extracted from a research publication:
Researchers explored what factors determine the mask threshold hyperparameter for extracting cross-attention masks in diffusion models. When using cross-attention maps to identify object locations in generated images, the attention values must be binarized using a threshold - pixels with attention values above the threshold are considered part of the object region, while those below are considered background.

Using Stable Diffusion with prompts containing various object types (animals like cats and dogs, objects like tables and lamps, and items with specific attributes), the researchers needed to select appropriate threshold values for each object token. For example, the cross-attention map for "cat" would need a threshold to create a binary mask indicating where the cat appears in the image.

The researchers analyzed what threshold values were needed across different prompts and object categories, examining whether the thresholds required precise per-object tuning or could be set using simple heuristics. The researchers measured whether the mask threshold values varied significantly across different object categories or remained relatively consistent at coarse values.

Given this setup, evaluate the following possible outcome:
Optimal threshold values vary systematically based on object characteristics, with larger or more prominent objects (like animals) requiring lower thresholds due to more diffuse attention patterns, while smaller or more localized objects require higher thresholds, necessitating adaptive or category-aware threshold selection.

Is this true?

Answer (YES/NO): NO